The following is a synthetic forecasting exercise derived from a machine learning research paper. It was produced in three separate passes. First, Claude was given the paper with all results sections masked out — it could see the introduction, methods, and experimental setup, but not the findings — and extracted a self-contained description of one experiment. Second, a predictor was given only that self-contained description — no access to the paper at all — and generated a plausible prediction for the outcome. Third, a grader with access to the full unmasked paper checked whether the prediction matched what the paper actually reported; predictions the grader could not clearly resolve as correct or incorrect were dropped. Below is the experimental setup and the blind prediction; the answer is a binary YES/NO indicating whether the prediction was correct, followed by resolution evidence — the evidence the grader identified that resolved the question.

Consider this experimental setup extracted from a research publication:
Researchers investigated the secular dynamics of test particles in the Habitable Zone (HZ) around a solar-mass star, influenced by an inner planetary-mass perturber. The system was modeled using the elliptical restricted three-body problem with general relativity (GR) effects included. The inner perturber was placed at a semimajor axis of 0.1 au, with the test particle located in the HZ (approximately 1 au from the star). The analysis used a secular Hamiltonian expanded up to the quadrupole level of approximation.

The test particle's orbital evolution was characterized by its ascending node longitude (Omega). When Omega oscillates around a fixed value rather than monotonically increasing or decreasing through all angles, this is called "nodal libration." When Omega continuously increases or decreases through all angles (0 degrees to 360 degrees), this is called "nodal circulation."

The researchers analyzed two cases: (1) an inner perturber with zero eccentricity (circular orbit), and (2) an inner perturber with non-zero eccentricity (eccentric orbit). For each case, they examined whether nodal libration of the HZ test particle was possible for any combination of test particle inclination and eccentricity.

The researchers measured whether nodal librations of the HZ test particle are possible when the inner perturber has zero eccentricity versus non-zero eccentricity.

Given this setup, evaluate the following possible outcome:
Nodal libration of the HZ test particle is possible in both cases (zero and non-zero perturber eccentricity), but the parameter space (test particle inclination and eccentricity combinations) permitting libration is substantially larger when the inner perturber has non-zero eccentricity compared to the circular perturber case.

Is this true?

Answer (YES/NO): NO